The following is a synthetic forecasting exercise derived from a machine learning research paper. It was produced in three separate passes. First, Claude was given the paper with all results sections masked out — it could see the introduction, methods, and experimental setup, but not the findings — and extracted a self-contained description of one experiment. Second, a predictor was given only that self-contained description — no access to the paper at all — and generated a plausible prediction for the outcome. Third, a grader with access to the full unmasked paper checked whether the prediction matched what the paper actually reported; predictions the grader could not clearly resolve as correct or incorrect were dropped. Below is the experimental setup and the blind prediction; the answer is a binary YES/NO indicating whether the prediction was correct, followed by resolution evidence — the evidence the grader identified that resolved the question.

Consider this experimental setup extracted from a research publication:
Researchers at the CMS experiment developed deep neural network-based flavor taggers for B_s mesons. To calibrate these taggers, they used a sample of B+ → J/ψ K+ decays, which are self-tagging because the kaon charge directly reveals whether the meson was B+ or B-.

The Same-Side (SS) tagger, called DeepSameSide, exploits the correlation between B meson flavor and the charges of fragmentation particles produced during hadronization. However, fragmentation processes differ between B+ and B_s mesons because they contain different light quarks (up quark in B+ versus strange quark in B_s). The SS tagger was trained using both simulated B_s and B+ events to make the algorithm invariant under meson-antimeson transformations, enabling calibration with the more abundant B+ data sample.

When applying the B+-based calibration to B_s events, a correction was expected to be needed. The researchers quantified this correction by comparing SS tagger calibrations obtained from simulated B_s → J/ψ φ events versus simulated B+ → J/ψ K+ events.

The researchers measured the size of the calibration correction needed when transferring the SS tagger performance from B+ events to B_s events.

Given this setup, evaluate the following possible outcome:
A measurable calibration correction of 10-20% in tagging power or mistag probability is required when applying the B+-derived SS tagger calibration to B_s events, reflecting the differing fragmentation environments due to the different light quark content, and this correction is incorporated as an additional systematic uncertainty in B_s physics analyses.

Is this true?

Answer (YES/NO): NO